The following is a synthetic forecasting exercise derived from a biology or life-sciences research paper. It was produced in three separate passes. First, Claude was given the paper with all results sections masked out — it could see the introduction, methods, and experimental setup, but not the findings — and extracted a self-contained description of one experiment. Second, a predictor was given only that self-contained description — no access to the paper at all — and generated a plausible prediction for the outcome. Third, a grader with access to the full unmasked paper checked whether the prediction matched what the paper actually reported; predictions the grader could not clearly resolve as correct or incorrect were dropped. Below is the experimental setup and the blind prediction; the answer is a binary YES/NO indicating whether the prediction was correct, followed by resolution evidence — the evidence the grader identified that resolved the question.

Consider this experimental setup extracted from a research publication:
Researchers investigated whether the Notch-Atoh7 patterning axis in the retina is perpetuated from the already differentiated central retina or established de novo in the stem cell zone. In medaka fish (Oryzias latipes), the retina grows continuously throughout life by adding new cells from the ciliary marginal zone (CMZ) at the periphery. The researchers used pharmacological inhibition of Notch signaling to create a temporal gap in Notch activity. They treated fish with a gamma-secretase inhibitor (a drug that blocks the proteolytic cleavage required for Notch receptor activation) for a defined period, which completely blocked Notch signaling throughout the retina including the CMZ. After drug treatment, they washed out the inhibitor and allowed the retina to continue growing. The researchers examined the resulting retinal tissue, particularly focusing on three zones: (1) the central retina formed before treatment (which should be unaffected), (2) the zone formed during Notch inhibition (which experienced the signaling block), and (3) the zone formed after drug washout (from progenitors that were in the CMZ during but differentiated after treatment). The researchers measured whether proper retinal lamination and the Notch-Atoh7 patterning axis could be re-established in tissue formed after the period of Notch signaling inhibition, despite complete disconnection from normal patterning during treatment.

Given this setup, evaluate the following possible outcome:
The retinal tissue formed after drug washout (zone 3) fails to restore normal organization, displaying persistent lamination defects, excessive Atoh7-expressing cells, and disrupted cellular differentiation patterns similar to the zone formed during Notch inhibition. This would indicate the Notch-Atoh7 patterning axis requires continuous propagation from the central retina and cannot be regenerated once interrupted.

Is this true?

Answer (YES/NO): NO